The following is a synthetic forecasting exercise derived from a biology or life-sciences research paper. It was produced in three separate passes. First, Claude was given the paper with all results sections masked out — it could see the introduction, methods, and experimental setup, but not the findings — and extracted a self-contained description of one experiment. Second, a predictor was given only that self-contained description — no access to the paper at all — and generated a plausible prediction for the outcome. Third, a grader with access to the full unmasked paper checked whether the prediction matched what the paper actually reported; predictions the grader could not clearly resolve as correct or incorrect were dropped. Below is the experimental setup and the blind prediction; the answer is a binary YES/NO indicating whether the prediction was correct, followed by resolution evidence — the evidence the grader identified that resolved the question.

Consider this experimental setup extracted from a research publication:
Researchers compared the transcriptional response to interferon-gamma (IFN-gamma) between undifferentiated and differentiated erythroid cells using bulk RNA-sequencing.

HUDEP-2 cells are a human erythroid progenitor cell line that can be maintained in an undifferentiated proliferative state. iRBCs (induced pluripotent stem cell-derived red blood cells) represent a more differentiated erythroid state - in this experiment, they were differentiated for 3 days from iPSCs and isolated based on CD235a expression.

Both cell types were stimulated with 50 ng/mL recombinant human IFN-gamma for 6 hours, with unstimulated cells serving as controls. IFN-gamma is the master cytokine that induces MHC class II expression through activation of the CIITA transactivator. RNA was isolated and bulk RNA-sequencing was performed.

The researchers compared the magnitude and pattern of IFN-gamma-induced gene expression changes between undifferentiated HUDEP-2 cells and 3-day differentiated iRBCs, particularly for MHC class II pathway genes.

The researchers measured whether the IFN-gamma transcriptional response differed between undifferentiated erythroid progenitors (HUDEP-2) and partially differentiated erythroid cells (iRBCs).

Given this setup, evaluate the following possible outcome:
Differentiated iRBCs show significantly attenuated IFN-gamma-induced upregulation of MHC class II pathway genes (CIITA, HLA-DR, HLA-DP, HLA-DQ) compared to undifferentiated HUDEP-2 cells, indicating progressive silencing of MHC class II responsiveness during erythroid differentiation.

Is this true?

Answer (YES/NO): NO